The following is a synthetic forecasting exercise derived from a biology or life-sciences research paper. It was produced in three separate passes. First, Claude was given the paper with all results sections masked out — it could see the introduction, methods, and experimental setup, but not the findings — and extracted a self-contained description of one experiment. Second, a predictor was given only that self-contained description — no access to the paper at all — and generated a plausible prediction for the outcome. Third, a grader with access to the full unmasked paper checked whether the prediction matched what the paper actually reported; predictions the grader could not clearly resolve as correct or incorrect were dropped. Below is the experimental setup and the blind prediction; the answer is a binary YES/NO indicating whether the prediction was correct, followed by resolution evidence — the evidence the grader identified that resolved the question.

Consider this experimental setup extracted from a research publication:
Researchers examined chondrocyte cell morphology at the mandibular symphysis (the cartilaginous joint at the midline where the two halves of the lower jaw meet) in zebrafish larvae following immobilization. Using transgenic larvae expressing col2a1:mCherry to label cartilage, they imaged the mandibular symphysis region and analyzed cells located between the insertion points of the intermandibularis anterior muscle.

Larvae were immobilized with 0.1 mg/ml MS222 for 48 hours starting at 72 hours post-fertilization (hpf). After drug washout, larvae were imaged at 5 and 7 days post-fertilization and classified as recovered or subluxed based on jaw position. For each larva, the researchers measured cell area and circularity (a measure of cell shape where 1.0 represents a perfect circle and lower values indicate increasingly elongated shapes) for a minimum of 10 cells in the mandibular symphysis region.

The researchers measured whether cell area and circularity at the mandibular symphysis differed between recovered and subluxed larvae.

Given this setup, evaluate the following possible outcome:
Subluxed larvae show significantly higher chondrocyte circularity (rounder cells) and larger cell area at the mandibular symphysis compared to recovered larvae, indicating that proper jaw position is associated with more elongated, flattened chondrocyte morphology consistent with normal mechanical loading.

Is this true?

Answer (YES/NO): NO